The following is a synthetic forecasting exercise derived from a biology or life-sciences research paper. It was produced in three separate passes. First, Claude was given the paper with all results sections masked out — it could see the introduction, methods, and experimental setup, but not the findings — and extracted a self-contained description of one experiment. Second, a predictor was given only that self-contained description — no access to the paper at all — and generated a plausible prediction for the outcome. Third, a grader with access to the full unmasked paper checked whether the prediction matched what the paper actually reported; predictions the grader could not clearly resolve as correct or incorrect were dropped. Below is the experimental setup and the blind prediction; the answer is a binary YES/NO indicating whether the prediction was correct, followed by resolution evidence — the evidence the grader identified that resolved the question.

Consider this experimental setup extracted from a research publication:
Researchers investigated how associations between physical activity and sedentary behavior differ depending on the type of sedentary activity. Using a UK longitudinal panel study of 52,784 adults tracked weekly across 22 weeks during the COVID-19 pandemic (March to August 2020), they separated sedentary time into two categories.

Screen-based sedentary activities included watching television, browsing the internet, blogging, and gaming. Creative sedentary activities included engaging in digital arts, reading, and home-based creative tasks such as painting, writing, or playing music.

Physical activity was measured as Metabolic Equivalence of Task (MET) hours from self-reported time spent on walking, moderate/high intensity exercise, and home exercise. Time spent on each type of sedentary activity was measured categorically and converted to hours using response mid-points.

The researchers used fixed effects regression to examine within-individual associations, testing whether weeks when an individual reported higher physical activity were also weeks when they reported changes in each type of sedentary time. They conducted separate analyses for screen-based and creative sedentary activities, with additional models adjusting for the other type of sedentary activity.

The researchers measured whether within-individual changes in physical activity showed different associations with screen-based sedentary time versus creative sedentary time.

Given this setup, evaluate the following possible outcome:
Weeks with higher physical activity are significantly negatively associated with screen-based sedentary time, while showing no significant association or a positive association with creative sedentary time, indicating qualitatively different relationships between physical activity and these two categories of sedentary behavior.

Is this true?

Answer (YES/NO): NO